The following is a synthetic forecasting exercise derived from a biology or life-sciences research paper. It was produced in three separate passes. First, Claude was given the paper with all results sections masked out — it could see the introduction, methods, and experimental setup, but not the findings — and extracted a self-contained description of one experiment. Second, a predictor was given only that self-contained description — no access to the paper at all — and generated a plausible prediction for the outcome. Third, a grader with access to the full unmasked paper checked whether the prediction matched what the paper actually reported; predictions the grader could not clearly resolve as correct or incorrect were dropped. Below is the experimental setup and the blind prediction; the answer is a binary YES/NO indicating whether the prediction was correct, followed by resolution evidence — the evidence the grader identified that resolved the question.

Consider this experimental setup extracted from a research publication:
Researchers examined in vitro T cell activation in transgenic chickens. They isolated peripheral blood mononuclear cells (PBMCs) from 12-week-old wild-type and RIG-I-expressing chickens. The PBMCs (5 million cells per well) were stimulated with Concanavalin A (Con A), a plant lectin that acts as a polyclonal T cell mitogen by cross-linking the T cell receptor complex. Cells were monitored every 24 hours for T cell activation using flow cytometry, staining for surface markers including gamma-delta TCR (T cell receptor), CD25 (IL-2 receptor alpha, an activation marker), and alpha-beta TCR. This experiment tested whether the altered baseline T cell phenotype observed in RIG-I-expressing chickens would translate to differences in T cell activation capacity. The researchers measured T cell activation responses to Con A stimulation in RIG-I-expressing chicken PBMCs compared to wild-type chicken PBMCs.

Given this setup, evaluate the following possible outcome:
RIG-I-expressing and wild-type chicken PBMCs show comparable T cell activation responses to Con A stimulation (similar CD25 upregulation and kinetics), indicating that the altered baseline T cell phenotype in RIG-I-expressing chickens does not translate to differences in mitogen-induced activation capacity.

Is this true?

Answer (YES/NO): NO